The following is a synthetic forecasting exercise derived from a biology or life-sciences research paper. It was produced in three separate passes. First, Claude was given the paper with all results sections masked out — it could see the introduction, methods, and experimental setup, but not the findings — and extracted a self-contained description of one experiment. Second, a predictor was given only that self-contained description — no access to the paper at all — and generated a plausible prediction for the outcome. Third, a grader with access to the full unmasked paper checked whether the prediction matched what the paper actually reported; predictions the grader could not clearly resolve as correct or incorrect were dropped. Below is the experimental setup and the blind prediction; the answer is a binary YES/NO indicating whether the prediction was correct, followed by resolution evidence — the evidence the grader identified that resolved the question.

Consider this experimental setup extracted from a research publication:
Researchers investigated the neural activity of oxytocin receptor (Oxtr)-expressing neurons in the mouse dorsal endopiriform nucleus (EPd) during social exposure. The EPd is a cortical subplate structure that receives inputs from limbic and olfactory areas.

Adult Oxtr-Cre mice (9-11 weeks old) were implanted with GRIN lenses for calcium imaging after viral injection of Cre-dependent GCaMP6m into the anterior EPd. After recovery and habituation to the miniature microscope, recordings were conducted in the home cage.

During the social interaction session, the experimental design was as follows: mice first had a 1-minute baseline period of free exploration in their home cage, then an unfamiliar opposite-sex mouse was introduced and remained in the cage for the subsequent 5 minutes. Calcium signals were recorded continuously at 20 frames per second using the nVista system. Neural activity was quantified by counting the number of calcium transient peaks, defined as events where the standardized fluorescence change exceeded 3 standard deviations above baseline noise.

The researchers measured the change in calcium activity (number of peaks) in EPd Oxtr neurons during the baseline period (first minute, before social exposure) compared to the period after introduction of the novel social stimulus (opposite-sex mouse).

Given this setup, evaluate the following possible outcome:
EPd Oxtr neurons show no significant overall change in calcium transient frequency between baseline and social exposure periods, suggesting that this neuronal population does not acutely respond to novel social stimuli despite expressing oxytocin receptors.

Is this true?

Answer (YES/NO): NO